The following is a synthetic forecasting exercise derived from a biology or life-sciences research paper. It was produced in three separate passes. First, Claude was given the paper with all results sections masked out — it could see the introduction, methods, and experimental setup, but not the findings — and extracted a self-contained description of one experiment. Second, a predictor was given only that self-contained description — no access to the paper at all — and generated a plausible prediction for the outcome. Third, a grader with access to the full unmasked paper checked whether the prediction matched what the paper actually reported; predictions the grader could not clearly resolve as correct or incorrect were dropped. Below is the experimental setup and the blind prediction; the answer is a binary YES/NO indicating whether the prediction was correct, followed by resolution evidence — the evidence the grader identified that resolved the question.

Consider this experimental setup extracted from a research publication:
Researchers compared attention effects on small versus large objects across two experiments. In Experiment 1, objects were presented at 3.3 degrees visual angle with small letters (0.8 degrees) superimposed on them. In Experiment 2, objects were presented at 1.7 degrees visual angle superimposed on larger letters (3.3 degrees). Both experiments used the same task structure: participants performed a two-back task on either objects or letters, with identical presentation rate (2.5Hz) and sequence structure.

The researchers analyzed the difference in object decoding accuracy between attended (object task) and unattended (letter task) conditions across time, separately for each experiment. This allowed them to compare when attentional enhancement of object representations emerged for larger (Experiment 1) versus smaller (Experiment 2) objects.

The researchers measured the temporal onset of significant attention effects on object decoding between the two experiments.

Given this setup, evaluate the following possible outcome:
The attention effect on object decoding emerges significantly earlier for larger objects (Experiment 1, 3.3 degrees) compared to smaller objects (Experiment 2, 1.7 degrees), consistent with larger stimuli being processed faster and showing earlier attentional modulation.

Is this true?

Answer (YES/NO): NO